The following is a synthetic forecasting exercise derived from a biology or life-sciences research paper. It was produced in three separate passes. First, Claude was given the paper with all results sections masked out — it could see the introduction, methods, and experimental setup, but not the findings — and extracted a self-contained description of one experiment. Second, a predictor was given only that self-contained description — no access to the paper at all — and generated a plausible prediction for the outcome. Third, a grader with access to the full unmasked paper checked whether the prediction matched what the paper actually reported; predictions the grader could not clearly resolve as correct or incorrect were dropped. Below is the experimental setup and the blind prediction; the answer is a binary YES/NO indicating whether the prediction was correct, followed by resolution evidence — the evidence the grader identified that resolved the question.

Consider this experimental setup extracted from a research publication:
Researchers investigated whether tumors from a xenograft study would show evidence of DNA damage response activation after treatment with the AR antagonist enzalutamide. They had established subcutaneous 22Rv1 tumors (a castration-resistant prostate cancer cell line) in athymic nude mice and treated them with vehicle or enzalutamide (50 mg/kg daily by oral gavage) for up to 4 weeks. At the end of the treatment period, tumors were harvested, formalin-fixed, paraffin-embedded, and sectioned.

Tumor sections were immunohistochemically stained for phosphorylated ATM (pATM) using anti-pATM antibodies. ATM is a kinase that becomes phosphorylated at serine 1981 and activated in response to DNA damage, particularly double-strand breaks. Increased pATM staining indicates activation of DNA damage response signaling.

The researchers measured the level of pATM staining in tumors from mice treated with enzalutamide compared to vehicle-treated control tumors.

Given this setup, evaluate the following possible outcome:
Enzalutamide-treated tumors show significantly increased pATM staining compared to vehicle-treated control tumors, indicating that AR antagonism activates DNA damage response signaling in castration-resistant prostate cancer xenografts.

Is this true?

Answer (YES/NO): YES